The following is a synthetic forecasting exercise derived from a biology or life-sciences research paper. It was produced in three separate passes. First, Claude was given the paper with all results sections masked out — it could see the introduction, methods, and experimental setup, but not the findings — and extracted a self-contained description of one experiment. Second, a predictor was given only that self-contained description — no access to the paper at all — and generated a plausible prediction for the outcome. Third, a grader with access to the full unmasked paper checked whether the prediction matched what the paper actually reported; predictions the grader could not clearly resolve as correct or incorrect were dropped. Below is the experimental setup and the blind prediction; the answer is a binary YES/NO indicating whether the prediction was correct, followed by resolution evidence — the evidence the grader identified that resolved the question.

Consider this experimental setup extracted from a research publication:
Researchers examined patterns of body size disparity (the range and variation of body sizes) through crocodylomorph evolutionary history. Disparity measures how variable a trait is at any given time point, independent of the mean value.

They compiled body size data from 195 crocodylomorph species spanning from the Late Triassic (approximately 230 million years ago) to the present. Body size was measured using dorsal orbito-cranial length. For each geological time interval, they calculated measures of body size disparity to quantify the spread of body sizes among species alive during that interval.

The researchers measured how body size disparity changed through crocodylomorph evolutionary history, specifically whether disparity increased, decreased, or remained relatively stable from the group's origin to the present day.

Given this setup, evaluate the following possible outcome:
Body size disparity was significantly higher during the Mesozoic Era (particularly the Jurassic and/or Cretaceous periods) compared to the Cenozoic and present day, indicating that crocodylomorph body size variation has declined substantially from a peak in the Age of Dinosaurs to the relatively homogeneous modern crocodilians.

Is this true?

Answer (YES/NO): YES